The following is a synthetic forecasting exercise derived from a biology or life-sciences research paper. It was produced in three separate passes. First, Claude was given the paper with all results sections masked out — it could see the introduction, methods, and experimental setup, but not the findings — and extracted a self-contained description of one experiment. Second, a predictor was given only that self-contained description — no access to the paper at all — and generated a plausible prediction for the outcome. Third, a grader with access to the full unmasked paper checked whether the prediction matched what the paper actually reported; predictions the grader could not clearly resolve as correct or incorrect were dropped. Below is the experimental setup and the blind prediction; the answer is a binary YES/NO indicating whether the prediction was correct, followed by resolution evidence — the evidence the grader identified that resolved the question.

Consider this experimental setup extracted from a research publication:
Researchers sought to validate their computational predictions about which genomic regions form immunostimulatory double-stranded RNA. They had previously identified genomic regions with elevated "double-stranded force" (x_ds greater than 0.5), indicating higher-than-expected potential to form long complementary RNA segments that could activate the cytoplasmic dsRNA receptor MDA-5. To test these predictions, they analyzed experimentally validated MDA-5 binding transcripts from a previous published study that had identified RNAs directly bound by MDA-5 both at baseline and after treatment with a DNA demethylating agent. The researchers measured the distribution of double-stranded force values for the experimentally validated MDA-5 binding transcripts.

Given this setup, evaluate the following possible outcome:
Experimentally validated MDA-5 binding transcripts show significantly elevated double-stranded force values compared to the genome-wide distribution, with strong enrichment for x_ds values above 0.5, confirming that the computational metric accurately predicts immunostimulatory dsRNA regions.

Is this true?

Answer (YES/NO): YES